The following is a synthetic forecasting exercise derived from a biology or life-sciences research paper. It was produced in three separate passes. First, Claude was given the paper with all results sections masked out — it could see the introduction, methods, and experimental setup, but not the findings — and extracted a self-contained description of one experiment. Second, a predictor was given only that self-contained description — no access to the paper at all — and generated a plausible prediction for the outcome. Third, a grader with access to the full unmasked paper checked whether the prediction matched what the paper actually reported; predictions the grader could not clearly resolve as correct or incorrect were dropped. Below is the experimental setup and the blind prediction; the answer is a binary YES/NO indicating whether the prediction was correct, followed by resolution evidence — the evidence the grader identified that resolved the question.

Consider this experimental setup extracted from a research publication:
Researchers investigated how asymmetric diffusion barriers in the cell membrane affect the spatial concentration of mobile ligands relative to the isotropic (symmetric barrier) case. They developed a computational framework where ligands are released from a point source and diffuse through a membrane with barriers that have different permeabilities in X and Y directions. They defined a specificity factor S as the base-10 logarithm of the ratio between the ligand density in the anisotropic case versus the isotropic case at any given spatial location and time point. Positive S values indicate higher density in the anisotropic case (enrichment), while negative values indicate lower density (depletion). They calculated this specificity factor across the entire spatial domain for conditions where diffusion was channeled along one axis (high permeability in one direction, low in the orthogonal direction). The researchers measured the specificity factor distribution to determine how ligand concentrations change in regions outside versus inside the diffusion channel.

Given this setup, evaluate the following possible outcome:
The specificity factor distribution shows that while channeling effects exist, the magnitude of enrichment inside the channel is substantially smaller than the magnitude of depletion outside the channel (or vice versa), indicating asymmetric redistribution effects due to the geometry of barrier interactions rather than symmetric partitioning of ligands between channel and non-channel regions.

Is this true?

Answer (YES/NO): YES